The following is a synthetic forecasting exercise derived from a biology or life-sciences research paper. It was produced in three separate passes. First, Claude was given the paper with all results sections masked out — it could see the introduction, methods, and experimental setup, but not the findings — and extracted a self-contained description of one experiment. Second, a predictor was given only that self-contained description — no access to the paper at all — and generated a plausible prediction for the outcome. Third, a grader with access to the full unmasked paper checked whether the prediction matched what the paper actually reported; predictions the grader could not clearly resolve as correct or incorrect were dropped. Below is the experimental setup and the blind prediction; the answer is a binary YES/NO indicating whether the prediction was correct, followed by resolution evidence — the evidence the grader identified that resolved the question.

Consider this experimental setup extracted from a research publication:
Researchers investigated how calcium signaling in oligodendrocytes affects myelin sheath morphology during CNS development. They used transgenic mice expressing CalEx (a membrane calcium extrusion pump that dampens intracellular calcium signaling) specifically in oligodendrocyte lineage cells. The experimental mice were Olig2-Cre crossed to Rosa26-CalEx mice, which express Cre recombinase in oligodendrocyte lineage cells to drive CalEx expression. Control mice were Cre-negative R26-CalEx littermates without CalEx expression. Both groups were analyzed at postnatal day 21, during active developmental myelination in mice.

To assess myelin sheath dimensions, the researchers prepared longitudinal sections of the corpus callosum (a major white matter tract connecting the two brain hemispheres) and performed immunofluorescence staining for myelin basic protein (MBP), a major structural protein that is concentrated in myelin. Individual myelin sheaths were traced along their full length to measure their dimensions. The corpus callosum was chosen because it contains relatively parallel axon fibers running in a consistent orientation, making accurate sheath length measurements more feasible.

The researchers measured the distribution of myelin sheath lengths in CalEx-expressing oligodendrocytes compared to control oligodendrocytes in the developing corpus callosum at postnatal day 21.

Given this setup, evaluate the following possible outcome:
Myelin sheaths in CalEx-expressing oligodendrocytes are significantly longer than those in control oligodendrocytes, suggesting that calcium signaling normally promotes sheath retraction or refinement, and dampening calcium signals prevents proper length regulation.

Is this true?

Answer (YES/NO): NO